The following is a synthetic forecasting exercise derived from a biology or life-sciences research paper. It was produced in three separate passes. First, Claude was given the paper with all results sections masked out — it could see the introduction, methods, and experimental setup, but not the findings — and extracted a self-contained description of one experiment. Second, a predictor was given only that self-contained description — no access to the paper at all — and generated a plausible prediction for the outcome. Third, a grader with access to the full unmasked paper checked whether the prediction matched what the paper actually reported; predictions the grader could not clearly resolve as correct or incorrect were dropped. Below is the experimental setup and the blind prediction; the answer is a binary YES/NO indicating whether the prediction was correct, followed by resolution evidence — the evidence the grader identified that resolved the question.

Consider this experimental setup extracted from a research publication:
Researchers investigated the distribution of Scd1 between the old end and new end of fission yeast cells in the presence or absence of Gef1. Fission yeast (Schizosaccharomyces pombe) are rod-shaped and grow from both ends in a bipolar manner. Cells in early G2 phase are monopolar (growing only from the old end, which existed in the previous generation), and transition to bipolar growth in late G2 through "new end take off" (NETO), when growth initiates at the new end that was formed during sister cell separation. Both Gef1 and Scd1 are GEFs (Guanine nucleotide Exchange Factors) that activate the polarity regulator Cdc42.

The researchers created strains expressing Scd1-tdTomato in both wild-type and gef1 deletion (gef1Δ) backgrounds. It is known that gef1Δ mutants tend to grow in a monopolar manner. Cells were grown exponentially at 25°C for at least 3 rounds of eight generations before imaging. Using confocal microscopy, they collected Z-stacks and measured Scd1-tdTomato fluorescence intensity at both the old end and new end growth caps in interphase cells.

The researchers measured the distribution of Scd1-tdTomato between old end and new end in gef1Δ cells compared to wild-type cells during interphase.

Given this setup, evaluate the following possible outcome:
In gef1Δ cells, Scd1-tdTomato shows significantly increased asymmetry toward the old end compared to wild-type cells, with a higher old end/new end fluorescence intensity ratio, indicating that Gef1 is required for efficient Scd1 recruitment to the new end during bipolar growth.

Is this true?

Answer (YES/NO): NO